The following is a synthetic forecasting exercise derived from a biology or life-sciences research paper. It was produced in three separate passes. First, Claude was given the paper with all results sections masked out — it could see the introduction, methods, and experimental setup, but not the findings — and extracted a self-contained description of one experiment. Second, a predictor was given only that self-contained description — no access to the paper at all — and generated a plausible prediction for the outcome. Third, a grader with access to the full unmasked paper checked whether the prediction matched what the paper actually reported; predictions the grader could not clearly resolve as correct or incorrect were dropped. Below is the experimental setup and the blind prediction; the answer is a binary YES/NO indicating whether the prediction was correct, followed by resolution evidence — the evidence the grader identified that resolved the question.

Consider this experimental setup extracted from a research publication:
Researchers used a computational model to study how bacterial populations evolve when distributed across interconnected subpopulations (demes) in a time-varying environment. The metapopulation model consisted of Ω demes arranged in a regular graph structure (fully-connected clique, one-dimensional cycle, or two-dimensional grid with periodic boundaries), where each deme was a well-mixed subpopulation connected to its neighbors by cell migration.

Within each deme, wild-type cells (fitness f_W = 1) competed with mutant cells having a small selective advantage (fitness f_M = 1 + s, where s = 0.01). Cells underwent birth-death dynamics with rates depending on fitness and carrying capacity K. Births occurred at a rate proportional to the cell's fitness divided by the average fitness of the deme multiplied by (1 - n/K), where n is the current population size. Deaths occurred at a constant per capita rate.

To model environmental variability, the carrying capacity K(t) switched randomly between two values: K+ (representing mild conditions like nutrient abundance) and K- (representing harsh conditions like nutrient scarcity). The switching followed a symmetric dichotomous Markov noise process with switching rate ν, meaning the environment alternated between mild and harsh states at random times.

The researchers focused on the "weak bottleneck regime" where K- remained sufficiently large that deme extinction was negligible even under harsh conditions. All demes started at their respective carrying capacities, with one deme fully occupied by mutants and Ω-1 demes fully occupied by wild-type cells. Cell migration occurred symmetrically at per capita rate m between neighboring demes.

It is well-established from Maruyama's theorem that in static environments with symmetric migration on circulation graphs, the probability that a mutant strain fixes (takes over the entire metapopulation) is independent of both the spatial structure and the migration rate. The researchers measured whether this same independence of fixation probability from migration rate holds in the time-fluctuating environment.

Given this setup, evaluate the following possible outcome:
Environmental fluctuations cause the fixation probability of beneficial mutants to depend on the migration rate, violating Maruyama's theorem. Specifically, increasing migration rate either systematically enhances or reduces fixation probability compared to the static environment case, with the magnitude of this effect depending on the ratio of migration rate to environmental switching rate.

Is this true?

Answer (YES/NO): NO